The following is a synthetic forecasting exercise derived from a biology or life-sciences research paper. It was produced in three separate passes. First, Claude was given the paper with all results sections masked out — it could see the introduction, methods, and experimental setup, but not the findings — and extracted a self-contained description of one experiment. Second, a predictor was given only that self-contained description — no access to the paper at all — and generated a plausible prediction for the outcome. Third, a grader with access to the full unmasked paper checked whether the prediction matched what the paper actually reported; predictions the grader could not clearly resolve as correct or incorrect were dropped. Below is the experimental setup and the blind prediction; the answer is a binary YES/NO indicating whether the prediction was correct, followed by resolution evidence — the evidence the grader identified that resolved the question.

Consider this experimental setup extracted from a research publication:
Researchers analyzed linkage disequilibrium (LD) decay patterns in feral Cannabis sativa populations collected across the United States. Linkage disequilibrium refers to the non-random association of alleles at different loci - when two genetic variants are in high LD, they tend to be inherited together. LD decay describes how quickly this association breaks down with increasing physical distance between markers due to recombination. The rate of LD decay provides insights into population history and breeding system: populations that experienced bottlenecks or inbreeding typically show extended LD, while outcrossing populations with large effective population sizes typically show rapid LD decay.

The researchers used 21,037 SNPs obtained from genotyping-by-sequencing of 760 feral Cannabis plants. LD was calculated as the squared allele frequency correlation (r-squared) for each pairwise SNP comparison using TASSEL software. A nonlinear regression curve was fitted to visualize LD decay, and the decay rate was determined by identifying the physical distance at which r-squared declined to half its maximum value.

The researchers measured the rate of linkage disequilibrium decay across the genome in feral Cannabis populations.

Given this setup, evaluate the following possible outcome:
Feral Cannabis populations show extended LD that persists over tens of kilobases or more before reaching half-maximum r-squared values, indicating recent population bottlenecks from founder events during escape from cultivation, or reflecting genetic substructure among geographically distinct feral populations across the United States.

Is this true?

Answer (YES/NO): NO